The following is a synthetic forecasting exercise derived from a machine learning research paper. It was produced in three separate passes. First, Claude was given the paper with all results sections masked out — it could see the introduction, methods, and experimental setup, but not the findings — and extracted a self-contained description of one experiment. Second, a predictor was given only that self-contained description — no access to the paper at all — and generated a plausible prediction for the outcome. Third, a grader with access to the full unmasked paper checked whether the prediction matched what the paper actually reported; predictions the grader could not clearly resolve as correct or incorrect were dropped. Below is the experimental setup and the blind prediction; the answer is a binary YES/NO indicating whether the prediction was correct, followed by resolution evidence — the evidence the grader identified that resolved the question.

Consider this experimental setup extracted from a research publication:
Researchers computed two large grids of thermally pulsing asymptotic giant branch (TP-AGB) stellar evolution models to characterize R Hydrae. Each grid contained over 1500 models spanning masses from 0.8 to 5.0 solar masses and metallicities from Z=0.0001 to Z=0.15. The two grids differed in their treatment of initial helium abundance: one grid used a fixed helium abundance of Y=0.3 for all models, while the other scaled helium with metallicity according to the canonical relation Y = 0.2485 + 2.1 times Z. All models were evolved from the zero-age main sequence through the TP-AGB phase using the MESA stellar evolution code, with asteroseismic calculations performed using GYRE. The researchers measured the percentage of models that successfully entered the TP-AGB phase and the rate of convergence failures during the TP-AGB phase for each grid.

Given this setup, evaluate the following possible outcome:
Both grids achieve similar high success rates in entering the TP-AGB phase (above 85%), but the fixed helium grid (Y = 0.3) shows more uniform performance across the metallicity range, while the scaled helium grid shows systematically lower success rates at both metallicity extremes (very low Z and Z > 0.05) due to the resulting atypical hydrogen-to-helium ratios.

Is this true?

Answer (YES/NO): NO